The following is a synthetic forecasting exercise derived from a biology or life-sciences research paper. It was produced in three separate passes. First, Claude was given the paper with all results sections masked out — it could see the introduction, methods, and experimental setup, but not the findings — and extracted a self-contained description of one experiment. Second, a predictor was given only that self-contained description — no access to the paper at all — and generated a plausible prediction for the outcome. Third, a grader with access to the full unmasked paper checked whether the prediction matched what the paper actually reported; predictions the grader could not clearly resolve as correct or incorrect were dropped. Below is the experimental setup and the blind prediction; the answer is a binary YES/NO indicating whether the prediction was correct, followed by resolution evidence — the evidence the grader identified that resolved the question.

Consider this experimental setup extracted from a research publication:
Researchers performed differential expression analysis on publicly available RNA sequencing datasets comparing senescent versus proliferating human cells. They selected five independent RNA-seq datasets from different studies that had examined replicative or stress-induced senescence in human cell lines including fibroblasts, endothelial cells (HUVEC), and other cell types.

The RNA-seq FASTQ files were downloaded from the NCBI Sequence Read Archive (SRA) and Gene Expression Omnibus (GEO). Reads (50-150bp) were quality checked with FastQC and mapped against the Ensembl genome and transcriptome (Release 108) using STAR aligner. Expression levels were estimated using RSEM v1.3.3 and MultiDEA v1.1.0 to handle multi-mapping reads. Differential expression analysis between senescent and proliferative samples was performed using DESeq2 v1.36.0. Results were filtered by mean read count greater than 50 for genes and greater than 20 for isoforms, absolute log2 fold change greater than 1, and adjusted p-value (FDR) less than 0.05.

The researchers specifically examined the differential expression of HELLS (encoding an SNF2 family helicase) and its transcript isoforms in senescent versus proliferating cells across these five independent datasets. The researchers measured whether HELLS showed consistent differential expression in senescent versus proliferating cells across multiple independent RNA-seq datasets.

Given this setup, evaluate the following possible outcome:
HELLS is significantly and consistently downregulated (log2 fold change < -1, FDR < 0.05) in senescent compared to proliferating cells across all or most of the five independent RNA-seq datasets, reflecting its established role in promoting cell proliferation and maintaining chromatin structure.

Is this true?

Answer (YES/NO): NO